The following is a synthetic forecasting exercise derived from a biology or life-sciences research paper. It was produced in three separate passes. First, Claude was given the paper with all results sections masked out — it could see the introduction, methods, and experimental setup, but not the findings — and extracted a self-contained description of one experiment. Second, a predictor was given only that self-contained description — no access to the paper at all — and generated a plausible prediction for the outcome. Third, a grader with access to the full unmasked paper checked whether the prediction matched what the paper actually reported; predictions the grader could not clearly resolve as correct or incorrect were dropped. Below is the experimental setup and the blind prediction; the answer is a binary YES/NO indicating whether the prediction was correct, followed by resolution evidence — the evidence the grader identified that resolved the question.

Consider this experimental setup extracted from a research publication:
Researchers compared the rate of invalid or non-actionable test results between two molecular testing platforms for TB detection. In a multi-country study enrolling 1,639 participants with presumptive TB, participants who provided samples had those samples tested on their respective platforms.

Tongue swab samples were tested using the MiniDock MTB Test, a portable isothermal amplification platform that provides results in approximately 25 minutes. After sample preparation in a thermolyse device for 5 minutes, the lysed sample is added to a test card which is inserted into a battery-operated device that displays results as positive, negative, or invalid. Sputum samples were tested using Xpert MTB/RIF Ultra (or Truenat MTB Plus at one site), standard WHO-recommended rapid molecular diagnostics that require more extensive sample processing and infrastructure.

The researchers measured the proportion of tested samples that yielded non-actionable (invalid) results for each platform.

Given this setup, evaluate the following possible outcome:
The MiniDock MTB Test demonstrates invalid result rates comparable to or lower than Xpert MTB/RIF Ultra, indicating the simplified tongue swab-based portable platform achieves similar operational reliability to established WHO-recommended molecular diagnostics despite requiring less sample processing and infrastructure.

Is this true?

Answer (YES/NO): YES